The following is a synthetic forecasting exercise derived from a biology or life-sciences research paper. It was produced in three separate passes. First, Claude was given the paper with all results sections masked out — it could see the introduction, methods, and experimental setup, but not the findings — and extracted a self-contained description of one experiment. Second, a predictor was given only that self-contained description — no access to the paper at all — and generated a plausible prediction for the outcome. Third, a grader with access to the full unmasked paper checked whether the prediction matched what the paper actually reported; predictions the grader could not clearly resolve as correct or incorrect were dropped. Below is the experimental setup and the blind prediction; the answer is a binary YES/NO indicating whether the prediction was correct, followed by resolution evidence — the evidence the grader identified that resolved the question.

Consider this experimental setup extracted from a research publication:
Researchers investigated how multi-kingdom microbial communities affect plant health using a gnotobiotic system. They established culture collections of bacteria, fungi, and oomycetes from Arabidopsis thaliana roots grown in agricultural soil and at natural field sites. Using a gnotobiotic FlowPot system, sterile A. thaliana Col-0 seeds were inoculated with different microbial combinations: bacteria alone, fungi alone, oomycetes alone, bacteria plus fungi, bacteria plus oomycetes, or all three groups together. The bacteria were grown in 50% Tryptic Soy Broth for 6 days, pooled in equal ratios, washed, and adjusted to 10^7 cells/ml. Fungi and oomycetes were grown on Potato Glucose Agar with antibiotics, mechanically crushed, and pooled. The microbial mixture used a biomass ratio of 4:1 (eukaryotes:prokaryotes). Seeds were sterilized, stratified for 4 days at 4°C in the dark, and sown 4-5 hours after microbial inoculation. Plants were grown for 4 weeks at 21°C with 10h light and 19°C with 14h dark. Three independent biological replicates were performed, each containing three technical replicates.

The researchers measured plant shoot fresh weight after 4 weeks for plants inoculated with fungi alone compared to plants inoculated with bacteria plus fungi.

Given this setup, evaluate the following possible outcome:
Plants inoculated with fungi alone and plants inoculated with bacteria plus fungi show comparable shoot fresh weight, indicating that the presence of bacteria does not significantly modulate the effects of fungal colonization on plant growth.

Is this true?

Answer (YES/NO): NO